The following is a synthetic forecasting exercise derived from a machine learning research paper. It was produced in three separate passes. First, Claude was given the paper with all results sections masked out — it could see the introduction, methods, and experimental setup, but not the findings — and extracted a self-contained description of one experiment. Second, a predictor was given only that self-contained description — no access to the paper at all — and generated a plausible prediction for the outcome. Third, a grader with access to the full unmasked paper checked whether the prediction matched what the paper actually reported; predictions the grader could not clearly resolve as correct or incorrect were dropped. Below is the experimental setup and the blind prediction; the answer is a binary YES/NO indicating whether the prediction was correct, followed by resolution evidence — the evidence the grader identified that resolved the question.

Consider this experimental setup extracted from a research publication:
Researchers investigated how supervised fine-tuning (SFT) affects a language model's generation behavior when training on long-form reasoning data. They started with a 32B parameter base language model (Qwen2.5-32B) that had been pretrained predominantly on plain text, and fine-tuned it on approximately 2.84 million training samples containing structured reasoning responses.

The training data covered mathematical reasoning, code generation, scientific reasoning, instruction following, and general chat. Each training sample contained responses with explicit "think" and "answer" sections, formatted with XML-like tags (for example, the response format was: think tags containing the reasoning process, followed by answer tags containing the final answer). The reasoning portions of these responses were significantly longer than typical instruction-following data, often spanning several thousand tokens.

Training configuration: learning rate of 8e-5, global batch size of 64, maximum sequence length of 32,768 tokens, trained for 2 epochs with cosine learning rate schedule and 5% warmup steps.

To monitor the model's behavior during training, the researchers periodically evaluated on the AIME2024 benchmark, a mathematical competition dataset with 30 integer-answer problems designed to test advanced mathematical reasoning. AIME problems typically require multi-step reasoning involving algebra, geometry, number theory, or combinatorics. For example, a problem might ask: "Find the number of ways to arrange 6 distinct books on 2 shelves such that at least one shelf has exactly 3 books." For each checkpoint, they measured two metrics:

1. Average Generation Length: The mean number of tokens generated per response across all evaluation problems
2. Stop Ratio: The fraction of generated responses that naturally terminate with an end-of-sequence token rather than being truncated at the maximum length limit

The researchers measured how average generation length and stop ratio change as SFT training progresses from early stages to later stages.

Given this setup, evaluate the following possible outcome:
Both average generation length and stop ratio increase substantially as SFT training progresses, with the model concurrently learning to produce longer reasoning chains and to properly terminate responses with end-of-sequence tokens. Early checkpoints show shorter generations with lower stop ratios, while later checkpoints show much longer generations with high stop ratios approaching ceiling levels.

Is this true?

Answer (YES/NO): NO